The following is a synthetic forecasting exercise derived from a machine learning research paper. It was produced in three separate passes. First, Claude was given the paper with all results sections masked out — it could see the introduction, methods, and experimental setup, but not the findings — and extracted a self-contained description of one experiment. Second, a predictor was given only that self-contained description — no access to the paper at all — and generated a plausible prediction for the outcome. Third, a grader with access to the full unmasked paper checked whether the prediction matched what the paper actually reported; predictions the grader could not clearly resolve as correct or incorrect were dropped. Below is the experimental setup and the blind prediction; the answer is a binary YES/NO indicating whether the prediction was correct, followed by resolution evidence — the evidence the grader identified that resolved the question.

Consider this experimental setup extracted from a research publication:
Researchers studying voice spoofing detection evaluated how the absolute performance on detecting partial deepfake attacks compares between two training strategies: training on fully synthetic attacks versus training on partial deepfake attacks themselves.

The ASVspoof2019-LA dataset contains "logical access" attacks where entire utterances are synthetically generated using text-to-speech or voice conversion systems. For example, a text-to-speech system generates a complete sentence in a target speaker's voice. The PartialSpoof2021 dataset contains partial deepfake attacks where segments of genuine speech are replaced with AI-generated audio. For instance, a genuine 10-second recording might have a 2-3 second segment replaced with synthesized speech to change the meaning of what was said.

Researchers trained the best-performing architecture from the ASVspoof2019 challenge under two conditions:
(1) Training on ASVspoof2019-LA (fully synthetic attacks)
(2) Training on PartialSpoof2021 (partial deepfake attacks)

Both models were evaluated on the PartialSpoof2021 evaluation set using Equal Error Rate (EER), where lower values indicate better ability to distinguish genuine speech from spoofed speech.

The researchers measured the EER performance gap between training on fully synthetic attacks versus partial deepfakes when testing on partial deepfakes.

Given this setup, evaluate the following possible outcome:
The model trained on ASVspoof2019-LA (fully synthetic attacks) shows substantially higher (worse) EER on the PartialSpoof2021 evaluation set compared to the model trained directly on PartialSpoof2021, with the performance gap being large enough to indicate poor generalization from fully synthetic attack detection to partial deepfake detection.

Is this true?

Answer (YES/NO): YES